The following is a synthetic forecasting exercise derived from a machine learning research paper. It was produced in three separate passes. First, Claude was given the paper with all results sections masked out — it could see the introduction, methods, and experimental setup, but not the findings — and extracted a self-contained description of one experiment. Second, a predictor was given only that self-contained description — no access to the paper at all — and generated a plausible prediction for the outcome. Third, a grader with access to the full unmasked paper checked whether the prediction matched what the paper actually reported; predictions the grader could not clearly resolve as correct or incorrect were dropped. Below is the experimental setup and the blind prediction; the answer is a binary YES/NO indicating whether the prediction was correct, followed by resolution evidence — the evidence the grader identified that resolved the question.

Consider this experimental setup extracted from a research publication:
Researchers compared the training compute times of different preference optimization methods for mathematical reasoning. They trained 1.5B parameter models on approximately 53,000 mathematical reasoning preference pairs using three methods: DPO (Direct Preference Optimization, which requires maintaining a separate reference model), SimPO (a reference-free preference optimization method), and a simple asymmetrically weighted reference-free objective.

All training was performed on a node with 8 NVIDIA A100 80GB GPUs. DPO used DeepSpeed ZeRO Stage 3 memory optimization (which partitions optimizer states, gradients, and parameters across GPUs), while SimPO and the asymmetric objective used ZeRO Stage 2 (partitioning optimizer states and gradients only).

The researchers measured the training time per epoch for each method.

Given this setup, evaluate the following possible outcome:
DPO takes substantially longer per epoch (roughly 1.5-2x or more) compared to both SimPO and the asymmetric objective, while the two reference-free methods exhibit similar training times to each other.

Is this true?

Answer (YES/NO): NO